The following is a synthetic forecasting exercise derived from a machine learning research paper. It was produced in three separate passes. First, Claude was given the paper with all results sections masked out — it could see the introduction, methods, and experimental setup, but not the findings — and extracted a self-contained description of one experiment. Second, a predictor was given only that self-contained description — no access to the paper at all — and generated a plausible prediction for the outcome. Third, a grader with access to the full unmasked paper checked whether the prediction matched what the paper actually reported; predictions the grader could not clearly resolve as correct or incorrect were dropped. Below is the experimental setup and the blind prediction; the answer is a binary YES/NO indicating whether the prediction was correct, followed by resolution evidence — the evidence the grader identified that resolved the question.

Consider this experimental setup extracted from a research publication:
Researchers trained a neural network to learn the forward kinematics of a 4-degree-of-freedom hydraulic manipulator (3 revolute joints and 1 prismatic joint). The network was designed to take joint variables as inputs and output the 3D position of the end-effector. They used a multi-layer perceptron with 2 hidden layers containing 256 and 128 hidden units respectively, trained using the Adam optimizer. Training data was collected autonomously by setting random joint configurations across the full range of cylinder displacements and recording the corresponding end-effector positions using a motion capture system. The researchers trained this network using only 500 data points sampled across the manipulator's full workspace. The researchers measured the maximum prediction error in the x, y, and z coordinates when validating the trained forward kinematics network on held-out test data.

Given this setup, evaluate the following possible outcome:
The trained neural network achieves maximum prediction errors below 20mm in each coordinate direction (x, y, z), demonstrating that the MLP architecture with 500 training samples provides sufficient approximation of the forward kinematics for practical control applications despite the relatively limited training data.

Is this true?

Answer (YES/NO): NO